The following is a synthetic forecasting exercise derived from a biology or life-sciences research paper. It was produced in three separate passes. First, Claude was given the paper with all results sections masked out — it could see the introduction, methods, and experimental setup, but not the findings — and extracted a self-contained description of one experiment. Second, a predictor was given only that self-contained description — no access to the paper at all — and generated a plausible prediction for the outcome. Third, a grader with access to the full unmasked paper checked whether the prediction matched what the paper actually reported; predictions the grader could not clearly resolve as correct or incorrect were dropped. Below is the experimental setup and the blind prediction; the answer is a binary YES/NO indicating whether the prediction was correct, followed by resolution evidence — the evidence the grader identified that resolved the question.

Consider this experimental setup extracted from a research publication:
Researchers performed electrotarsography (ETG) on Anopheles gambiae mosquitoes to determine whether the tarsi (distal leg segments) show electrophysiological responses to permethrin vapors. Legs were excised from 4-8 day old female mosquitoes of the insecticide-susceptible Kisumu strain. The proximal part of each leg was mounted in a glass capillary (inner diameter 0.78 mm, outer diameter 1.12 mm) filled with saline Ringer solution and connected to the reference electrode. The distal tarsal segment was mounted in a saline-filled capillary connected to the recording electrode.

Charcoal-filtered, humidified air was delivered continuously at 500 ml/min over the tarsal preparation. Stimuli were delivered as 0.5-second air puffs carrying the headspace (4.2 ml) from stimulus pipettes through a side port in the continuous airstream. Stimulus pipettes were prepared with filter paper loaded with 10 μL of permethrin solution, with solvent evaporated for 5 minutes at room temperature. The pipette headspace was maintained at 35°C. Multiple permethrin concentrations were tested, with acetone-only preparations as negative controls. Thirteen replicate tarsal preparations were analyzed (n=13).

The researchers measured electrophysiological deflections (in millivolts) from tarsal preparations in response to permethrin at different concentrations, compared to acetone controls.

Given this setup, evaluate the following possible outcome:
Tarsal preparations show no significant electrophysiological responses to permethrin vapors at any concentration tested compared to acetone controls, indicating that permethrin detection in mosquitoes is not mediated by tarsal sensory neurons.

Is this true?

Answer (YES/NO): NO